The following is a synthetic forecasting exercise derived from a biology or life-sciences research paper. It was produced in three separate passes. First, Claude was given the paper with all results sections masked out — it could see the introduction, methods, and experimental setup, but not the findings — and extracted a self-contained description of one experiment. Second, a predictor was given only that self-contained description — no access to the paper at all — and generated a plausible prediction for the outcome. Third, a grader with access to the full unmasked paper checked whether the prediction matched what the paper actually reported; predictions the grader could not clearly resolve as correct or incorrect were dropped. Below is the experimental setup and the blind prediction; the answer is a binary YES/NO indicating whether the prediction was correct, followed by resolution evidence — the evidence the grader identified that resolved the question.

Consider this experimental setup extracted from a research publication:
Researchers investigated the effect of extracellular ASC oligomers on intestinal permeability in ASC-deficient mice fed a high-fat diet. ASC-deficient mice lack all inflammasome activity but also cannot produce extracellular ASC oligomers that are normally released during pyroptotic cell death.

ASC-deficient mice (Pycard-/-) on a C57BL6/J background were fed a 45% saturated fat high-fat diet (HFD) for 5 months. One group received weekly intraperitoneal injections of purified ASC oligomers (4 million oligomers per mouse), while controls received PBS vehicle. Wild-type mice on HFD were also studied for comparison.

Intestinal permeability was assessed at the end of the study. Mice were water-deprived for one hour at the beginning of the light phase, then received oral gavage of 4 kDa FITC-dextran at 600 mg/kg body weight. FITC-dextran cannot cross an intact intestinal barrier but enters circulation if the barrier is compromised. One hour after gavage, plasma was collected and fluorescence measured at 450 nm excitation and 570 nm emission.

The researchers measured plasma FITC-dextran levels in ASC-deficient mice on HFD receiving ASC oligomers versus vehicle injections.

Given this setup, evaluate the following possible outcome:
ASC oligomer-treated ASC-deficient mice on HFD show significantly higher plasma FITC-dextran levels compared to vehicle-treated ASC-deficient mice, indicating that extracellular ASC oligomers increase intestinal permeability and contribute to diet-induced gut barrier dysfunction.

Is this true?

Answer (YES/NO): NO